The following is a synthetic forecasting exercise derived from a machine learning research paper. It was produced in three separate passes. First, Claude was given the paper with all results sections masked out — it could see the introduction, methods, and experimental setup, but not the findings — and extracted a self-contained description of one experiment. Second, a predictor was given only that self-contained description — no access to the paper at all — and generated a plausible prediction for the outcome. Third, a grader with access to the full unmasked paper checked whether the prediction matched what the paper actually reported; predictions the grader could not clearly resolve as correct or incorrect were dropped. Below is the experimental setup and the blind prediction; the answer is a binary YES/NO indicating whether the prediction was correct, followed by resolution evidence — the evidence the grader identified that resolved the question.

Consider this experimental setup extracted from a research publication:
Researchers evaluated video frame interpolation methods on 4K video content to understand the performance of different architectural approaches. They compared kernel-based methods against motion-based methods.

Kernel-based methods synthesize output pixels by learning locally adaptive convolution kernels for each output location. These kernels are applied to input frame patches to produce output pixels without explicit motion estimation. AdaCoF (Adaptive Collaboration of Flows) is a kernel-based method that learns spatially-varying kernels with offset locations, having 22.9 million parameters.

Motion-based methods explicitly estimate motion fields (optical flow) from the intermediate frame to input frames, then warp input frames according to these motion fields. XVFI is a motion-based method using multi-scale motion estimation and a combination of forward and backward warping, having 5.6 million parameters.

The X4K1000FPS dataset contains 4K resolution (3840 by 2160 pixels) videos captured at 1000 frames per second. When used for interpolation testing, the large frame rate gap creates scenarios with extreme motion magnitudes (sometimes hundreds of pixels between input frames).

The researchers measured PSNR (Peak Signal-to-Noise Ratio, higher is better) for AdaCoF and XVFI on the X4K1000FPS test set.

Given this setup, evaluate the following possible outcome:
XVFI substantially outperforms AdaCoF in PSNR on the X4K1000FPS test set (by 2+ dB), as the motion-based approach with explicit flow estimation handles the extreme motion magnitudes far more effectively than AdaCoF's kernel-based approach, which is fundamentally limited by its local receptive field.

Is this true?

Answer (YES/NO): YES